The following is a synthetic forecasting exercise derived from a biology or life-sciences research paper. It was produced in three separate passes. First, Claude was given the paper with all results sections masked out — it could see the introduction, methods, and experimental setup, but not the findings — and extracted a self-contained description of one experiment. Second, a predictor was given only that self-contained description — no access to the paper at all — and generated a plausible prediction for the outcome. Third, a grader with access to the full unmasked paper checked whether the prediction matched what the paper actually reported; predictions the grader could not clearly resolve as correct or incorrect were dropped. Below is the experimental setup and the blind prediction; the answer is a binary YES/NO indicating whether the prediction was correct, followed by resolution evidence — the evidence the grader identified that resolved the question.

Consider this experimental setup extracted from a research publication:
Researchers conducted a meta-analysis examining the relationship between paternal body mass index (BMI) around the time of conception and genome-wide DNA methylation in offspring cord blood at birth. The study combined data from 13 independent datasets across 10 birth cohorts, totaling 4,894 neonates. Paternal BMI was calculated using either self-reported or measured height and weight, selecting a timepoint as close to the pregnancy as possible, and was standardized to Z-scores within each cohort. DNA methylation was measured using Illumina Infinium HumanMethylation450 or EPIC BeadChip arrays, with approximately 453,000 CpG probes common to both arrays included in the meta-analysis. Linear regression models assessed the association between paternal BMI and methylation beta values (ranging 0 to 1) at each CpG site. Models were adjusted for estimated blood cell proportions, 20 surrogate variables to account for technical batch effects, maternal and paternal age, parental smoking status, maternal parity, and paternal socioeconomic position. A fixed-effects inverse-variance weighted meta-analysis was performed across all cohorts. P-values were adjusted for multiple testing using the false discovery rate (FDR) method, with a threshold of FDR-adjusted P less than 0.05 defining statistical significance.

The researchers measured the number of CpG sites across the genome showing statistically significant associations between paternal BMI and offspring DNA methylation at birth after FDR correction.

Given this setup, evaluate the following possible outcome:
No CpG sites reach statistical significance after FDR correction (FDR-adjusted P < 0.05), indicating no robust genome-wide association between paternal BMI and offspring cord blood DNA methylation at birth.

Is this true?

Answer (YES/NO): YES